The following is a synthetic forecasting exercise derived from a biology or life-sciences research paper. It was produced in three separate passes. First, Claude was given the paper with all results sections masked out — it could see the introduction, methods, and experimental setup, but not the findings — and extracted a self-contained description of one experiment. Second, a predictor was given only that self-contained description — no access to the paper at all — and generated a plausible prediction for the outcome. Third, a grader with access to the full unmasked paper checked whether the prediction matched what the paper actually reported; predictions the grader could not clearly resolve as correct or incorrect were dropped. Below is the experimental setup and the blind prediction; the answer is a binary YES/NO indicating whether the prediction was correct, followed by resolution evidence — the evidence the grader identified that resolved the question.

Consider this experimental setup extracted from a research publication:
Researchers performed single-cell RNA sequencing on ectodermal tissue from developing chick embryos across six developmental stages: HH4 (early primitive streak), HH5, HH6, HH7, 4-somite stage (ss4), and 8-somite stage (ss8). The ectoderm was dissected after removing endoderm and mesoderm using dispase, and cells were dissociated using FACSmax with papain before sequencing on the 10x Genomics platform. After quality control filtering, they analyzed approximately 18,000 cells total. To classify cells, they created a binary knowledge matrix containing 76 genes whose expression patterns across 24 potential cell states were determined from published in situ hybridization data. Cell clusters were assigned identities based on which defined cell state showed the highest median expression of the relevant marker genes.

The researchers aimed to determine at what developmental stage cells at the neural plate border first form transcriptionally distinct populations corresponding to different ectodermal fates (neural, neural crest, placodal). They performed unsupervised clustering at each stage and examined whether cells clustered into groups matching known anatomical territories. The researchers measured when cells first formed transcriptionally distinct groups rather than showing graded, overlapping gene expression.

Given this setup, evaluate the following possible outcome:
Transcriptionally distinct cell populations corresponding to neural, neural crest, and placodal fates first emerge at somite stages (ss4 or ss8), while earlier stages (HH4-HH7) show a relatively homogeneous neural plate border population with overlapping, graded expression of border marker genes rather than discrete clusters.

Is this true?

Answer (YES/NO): NO